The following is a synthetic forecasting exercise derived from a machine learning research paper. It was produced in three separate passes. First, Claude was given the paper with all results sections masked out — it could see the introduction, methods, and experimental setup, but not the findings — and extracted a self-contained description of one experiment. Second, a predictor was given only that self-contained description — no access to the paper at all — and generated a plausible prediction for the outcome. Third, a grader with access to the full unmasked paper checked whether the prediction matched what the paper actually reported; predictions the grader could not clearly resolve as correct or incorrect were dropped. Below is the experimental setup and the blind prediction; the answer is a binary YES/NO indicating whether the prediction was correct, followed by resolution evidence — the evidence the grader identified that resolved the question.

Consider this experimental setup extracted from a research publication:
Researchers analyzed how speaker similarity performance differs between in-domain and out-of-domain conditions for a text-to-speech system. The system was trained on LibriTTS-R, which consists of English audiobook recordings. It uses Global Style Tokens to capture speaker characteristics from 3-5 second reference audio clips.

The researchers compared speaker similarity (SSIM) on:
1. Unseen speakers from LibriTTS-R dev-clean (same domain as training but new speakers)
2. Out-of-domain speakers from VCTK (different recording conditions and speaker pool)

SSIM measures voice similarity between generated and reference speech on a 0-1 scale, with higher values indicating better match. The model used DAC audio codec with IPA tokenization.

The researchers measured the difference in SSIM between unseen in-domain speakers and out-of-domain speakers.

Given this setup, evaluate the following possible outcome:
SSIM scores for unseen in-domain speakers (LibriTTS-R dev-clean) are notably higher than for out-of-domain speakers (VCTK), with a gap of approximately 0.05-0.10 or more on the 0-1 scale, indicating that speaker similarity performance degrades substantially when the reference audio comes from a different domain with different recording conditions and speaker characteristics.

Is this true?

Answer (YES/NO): YES